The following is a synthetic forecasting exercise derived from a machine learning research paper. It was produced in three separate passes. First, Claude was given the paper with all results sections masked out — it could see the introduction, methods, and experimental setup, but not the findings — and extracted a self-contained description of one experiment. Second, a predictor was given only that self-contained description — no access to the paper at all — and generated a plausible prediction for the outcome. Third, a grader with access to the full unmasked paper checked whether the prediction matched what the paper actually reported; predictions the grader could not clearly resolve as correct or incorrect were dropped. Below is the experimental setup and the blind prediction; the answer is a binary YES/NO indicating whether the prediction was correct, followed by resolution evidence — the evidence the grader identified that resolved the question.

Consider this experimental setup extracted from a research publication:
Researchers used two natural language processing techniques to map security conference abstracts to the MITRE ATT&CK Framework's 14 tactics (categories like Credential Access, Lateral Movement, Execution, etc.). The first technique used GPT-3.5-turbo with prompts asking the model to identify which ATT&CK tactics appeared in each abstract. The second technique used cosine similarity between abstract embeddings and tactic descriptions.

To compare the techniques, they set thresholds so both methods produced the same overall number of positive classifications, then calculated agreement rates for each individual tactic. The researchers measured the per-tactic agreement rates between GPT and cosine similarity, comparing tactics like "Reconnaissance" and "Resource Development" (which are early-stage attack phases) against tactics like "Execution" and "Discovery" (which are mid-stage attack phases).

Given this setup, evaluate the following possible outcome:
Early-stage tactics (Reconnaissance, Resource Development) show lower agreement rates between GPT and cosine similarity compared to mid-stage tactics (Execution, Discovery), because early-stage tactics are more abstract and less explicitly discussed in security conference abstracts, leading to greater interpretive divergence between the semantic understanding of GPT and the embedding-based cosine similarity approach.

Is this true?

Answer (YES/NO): NO